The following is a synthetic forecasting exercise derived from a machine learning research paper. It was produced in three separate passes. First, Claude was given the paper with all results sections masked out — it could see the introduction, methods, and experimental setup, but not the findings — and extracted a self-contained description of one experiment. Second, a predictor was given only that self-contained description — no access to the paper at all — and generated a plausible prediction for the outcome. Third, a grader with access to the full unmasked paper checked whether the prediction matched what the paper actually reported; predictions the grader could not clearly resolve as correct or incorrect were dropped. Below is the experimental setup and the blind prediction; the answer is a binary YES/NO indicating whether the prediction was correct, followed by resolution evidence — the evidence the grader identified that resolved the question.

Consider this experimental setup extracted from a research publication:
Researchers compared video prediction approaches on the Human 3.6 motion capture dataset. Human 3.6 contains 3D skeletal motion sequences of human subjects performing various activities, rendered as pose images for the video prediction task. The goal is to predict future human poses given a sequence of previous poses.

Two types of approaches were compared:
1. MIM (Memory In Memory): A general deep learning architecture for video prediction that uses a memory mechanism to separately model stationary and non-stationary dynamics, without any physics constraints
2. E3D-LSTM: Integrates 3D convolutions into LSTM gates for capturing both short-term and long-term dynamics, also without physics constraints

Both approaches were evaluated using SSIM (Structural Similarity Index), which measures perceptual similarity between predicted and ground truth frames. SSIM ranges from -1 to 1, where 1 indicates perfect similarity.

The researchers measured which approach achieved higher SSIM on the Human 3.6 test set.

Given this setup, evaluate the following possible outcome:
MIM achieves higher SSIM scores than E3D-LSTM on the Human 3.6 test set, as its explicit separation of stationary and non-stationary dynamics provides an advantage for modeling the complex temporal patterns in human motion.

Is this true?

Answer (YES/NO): NO